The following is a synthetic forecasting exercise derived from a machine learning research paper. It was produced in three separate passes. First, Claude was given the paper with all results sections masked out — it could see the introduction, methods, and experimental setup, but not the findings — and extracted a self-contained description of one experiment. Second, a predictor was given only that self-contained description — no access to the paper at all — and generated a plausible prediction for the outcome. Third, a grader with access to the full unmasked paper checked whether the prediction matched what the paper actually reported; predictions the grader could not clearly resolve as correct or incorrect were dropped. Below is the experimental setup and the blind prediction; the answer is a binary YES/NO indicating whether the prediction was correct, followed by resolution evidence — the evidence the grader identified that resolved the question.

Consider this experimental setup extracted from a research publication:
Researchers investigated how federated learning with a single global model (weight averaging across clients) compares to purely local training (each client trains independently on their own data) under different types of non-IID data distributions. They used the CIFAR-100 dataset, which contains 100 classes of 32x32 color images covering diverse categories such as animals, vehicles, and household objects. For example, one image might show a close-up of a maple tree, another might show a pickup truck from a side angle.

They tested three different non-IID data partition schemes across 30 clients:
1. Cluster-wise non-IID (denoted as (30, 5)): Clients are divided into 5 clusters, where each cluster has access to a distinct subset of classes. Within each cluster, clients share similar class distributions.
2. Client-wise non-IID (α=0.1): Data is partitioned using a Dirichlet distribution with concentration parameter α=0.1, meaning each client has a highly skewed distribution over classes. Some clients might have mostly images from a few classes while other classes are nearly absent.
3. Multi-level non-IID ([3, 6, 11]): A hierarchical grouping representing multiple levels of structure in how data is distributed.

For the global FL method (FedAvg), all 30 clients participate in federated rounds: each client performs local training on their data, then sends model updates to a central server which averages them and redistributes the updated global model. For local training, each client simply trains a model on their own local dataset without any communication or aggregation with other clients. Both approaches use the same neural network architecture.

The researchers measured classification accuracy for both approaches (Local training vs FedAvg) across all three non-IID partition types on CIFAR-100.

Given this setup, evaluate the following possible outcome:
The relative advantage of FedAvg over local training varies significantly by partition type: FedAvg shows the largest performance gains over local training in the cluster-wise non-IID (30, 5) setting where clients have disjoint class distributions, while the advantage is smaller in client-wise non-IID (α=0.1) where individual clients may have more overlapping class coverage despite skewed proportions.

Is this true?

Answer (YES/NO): NO